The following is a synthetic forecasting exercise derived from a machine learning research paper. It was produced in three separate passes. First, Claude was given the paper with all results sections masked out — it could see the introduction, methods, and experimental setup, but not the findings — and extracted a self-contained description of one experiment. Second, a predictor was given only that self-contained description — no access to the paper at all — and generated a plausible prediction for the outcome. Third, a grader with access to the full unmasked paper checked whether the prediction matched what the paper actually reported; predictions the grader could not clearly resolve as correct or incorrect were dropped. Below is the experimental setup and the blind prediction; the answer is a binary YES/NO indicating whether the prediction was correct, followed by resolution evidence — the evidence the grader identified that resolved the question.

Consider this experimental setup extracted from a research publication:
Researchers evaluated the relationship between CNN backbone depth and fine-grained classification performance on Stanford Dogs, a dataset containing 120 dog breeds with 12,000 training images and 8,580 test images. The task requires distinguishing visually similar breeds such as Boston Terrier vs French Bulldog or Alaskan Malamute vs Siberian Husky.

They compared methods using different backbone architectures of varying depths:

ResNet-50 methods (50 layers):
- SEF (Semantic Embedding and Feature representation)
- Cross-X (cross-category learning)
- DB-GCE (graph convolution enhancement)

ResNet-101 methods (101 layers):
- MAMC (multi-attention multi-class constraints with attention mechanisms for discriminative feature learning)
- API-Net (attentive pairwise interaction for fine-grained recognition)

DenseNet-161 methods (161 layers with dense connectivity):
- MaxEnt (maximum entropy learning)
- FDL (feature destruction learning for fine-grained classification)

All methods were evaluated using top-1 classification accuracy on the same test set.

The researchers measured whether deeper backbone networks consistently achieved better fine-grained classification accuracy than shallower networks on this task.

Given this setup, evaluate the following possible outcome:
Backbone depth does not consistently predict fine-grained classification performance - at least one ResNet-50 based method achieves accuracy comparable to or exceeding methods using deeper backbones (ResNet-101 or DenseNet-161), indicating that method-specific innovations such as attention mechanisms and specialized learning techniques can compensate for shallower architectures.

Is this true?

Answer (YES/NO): YES